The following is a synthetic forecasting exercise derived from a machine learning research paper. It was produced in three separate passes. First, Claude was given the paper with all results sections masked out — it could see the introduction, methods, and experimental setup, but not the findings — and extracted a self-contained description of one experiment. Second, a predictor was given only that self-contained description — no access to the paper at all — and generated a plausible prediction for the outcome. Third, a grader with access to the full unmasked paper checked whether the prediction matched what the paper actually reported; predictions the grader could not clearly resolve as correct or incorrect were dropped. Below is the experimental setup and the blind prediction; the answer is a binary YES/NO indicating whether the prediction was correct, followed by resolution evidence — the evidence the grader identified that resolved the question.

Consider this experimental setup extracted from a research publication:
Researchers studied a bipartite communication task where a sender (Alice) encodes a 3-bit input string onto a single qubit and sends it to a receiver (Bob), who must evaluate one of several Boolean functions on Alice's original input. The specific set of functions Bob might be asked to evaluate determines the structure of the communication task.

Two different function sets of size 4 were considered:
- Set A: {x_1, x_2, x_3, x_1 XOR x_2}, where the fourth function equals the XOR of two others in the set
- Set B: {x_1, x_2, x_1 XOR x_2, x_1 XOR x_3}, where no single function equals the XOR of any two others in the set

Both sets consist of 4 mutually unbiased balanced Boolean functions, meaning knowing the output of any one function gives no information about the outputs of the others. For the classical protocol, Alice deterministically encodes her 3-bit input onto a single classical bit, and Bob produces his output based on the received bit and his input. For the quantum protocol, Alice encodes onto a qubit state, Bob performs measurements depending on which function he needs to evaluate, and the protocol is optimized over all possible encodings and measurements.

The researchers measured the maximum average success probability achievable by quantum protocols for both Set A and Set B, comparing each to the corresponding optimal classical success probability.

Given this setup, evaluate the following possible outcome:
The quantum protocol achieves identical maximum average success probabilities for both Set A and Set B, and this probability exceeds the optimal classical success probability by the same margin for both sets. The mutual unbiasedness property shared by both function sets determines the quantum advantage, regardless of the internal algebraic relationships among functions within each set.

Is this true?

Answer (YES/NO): NO